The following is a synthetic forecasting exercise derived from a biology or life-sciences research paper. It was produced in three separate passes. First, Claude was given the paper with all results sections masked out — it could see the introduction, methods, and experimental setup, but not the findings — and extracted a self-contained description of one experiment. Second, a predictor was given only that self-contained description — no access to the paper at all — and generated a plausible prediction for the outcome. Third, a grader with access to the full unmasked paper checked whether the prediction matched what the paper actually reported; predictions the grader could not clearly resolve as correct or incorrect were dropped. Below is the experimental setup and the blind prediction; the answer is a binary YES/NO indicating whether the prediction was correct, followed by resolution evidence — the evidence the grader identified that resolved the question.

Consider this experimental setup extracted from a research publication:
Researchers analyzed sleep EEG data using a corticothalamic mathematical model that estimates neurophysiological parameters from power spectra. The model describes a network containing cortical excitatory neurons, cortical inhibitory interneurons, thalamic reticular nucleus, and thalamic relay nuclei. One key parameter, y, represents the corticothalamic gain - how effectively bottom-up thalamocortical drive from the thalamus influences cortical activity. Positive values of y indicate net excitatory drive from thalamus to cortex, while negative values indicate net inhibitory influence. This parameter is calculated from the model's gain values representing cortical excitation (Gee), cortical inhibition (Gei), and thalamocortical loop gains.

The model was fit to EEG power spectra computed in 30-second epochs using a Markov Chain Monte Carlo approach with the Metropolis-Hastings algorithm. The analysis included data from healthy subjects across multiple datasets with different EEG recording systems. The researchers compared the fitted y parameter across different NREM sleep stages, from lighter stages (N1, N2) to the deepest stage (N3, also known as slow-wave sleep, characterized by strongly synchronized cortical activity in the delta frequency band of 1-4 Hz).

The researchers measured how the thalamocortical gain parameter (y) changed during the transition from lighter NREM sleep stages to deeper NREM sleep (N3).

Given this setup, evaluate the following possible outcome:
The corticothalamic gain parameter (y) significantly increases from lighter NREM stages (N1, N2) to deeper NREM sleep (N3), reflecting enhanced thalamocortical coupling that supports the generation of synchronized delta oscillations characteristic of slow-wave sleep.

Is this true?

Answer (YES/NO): NO